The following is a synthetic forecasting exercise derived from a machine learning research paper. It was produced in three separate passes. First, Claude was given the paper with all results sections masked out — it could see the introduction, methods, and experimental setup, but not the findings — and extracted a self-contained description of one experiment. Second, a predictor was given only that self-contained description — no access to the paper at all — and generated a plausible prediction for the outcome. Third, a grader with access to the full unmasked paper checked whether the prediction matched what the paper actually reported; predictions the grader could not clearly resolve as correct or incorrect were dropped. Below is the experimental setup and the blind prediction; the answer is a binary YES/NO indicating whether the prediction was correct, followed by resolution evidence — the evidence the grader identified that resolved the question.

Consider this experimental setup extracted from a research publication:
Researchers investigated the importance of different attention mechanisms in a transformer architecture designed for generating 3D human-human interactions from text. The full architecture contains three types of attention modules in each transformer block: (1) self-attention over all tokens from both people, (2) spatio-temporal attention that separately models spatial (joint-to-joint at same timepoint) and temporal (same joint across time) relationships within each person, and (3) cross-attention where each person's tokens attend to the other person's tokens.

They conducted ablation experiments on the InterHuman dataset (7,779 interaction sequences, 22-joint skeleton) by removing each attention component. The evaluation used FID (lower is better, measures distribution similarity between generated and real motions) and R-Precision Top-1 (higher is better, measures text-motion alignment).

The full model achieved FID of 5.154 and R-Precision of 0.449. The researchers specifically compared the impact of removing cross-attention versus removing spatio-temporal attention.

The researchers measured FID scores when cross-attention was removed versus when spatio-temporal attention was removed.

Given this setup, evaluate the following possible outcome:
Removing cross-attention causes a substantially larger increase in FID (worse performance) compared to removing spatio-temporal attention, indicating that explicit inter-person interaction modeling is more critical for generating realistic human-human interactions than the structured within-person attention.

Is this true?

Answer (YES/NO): NO